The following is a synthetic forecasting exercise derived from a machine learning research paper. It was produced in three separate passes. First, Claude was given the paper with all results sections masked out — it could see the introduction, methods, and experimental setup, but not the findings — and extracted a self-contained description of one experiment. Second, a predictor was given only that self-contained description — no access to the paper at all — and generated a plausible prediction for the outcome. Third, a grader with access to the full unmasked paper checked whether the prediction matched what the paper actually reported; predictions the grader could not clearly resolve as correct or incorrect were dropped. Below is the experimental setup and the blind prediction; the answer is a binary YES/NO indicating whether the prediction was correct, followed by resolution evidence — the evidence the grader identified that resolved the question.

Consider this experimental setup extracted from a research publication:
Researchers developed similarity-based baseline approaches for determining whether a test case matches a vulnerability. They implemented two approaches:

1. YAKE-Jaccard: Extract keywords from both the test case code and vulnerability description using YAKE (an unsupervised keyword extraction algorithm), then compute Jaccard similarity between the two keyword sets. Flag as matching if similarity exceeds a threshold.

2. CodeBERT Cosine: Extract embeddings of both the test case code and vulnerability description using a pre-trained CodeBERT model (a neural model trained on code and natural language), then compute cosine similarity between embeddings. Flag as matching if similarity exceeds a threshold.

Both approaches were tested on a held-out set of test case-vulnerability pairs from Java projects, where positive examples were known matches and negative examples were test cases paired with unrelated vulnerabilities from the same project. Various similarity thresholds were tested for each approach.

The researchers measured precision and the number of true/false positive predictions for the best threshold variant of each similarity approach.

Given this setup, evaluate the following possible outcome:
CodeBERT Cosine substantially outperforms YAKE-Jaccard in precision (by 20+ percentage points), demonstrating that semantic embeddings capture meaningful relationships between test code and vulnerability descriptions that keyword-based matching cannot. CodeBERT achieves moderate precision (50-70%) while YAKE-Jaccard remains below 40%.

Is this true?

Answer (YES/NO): NO